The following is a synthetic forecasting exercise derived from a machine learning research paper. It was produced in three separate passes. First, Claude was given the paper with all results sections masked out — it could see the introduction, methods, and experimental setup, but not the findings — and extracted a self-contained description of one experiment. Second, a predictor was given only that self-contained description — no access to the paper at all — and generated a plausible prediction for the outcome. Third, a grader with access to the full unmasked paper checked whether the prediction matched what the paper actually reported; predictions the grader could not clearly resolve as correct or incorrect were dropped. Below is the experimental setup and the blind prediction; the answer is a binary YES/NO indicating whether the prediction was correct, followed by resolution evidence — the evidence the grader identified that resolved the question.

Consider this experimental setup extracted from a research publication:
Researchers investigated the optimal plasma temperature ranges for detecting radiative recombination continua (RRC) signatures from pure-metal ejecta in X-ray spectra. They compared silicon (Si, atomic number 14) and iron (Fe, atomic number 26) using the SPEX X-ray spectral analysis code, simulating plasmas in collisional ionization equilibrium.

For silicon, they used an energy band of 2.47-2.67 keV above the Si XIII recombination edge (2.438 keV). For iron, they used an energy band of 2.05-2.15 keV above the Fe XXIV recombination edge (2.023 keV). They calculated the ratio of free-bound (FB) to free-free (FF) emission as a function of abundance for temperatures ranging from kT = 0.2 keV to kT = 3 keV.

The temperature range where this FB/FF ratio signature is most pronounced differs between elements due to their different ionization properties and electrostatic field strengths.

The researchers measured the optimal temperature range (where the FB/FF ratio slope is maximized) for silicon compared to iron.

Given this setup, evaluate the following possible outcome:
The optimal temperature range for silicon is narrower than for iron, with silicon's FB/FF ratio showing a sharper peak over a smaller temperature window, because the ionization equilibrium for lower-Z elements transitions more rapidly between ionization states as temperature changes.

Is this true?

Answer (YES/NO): YES